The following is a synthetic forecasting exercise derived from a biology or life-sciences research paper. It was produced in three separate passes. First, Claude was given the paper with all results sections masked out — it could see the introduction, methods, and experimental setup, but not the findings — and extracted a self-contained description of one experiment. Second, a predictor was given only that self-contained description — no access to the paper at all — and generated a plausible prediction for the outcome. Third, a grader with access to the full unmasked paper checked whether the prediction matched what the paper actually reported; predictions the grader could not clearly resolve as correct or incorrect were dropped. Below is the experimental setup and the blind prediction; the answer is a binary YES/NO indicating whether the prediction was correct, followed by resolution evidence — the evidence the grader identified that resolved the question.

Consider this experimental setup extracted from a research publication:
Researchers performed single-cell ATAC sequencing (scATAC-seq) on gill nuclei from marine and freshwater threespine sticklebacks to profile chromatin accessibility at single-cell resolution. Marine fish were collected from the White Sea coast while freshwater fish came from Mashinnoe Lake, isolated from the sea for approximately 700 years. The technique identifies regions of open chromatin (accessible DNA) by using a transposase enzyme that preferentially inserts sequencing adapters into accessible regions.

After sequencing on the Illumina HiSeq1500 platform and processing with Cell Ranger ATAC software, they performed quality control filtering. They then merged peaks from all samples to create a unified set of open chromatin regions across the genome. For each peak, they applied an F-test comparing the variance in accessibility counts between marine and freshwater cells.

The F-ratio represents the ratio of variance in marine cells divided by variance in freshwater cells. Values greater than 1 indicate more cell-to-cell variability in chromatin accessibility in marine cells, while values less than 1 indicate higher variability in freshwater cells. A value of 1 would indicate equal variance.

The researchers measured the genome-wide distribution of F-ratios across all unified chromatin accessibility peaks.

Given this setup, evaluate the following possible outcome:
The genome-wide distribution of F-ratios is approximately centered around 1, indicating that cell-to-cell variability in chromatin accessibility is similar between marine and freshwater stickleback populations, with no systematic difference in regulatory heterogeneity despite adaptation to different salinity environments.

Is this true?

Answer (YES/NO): NO